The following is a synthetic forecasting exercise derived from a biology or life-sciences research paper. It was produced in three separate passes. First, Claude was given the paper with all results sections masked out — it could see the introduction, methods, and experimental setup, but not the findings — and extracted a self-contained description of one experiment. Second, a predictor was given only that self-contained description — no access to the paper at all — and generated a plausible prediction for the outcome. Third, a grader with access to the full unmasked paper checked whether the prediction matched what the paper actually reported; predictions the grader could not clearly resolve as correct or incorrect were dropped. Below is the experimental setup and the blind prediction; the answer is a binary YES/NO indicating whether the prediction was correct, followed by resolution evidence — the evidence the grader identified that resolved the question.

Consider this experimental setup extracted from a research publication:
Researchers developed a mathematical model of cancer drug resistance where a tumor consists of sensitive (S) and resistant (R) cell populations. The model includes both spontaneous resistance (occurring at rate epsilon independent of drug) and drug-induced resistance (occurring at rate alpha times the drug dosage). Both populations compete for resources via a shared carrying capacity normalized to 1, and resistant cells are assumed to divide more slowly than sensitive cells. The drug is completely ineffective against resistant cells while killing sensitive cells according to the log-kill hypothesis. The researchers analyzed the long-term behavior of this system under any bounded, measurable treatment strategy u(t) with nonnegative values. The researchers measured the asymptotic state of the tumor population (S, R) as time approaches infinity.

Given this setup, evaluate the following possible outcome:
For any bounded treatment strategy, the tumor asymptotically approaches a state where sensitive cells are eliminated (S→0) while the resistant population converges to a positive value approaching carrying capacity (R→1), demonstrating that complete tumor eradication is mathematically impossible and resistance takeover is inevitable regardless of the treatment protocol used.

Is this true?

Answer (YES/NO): YES